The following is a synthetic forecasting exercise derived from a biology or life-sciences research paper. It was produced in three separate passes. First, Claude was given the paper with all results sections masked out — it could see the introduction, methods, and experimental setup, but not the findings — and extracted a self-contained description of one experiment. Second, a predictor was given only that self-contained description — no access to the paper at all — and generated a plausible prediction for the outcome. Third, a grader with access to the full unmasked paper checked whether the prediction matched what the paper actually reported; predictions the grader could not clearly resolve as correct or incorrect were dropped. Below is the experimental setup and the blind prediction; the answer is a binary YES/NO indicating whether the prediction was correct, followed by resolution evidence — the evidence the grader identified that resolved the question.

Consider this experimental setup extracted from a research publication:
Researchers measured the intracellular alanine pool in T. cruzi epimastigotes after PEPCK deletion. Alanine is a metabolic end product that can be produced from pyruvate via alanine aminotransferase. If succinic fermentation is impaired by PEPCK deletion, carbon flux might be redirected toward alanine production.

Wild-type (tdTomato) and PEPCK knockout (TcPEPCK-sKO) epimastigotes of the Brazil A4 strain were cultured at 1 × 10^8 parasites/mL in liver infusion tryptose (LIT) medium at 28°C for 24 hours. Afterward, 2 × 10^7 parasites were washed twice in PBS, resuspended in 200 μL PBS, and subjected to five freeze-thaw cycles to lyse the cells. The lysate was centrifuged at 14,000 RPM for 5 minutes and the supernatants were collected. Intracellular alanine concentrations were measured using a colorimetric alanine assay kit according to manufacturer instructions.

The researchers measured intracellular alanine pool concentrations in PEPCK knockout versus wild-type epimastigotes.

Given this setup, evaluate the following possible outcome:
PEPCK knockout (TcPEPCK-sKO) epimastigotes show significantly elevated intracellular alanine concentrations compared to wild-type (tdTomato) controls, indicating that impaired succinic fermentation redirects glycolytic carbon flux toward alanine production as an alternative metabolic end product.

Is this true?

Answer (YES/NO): YES